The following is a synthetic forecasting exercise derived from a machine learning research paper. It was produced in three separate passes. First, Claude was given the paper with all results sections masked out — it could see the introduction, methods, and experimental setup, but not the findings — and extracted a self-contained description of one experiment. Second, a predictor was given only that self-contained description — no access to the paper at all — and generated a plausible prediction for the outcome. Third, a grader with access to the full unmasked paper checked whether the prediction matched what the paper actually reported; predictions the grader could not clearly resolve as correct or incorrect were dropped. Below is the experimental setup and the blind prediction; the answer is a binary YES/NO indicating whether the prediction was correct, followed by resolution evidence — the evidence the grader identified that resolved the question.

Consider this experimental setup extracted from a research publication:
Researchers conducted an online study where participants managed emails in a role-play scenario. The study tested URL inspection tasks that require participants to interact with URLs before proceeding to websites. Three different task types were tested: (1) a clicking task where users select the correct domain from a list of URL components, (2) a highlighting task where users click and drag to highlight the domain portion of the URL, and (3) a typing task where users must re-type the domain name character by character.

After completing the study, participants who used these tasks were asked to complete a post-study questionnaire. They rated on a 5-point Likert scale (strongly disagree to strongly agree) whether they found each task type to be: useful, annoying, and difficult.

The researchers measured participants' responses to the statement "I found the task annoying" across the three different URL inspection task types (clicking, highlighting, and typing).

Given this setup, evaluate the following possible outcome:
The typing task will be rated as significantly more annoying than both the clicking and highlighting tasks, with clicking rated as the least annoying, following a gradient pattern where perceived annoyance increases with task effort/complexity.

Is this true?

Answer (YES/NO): NO